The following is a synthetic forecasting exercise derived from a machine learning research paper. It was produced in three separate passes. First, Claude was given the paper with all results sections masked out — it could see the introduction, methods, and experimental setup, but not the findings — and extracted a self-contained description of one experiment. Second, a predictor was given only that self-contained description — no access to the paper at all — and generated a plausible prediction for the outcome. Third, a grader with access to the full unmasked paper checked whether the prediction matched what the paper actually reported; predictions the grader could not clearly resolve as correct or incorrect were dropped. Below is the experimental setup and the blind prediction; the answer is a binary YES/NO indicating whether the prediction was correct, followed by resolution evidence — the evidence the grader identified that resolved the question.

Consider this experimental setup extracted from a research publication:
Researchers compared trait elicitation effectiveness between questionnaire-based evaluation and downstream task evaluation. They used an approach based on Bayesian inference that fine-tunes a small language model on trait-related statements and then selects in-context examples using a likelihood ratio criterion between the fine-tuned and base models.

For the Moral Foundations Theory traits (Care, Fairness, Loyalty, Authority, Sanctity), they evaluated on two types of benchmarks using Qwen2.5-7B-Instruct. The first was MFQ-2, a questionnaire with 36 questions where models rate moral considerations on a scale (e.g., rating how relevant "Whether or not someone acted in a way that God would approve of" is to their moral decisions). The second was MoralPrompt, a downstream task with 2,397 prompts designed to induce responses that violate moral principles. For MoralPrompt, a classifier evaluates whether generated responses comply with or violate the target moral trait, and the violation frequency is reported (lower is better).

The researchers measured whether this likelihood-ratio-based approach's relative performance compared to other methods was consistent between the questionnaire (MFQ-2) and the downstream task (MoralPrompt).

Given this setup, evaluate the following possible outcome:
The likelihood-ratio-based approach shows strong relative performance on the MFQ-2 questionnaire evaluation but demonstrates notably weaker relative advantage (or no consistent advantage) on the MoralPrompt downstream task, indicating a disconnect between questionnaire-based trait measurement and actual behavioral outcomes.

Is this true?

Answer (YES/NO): NO